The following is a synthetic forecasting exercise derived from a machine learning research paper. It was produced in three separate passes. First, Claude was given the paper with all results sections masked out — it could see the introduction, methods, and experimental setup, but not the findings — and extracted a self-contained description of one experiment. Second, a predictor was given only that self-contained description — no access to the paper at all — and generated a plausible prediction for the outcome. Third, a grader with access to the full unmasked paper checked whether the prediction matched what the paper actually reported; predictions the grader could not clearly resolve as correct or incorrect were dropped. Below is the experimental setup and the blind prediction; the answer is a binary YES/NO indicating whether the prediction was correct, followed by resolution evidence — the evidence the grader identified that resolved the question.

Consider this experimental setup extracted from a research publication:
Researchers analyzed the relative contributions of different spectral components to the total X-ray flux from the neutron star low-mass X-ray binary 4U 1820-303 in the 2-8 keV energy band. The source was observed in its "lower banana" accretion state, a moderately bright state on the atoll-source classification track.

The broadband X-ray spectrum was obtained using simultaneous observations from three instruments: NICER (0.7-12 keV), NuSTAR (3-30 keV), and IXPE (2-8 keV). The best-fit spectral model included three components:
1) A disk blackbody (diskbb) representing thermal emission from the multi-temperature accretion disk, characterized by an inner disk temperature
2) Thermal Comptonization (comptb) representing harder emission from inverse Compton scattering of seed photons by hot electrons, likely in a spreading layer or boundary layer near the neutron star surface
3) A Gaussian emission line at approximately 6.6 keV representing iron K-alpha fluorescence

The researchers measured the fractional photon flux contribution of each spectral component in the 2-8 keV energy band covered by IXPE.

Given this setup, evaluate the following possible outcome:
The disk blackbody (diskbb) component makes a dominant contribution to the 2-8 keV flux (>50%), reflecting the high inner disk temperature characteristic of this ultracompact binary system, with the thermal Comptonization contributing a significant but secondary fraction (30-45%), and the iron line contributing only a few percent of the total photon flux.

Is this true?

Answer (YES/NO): NO